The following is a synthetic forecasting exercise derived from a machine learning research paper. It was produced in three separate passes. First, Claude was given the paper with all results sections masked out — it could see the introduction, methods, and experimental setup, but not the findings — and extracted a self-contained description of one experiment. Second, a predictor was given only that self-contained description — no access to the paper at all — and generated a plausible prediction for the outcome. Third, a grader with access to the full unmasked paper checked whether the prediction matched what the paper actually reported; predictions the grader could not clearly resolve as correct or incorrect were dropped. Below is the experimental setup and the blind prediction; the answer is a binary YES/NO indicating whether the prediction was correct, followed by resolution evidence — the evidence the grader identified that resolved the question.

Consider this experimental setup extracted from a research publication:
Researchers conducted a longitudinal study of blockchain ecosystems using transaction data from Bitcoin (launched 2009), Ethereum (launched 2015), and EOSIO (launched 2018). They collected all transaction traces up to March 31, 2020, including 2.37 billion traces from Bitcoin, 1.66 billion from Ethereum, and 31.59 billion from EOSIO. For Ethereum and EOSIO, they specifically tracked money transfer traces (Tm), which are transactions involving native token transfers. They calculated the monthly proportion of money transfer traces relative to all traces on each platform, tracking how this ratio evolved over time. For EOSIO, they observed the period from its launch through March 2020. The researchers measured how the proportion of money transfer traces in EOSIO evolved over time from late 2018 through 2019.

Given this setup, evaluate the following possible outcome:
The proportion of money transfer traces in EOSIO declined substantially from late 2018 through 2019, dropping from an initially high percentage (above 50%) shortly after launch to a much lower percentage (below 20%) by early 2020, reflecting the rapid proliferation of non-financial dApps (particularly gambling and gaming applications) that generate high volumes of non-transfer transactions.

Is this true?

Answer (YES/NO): NO